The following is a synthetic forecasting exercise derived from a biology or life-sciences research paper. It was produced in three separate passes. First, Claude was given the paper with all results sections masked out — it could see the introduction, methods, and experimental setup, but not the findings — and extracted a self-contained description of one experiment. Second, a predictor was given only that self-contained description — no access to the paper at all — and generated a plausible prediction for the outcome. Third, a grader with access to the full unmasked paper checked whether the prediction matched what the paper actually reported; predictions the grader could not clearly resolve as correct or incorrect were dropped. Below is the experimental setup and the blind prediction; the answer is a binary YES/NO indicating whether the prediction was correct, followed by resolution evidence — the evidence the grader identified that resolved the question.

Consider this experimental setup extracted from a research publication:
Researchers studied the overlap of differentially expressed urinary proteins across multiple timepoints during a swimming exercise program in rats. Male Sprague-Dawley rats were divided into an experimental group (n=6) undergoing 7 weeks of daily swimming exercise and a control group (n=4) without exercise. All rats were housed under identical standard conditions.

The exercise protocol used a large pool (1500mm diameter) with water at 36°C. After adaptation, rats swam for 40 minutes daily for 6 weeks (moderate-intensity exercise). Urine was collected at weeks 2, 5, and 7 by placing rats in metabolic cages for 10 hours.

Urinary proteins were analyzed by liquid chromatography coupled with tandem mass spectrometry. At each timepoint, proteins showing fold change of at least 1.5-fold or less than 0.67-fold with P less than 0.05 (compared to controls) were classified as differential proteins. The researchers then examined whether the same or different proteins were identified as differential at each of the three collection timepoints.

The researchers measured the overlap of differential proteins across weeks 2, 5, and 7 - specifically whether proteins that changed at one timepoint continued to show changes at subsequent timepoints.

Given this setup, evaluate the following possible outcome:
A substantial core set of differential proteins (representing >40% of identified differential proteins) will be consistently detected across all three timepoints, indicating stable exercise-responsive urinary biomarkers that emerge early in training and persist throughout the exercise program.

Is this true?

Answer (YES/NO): NO